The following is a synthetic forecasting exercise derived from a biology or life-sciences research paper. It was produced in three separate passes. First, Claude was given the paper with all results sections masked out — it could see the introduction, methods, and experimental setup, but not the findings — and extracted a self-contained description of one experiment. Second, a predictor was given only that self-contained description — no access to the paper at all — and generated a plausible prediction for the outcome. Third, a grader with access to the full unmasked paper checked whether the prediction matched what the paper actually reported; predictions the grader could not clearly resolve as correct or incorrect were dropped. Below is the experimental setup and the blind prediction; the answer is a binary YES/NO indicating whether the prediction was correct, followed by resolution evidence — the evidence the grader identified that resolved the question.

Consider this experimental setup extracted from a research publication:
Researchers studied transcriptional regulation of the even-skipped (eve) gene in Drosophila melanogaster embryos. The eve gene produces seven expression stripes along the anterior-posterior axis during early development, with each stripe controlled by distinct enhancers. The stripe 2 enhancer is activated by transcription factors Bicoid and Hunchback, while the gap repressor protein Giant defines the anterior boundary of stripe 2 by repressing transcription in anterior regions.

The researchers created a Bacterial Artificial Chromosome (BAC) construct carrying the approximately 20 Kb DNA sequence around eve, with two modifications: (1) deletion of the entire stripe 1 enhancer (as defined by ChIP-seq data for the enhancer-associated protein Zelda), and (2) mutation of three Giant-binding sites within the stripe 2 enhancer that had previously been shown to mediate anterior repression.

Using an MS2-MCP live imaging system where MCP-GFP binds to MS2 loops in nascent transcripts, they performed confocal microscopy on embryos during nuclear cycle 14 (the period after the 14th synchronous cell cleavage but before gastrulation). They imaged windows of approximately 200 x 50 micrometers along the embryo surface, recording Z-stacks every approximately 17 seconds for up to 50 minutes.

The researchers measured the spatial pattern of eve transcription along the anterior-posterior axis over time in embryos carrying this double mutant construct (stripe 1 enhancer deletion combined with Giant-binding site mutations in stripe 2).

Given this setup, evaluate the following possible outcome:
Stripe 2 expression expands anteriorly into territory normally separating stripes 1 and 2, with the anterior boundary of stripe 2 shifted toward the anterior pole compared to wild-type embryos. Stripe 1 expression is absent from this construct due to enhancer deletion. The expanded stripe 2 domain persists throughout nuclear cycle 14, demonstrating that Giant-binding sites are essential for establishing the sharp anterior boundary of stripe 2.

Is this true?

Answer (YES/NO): NO